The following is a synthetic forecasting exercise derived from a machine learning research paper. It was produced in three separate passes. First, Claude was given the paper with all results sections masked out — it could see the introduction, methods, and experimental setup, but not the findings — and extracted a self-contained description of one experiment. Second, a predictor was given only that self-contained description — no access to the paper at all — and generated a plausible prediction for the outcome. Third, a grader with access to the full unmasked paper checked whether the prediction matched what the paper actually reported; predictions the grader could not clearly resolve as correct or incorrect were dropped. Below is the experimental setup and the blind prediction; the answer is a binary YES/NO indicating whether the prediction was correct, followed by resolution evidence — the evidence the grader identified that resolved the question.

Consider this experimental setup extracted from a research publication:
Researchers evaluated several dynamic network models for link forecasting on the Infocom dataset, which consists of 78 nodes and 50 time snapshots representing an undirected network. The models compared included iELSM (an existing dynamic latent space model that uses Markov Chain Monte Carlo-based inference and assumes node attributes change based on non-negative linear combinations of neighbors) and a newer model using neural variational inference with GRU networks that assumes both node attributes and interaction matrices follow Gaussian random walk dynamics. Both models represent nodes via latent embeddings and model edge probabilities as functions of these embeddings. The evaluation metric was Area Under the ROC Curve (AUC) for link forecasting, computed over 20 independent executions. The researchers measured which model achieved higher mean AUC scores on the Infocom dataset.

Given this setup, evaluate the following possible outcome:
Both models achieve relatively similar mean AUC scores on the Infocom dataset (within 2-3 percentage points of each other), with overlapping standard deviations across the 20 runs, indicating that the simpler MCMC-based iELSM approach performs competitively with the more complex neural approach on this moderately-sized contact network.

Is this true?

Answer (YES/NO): NO